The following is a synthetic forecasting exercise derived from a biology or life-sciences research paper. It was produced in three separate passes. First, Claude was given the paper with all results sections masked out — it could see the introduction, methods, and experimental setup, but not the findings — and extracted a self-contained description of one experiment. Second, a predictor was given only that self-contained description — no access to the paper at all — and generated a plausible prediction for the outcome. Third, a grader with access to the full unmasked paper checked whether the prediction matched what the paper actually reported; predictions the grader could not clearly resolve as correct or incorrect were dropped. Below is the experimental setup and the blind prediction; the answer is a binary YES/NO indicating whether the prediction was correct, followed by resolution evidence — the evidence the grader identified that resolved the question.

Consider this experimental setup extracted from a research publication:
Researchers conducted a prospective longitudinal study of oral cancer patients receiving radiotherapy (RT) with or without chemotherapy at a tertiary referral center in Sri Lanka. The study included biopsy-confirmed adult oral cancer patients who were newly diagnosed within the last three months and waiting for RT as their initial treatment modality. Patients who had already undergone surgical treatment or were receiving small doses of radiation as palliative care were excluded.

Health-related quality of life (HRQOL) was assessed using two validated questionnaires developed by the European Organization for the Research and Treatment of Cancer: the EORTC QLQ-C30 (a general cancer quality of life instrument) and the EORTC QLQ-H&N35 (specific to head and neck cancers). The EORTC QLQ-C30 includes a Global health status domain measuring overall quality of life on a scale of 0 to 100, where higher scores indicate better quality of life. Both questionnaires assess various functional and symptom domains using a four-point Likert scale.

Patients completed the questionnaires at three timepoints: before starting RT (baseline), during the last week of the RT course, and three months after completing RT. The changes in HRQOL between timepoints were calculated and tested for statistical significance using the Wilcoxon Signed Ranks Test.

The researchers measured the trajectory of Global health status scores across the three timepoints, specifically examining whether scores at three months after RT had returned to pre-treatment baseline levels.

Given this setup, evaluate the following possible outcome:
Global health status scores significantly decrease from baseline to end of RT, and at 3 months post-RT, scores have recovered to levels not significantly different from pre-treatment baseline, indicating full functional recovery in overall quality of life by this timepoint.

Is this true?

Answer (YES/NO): NO